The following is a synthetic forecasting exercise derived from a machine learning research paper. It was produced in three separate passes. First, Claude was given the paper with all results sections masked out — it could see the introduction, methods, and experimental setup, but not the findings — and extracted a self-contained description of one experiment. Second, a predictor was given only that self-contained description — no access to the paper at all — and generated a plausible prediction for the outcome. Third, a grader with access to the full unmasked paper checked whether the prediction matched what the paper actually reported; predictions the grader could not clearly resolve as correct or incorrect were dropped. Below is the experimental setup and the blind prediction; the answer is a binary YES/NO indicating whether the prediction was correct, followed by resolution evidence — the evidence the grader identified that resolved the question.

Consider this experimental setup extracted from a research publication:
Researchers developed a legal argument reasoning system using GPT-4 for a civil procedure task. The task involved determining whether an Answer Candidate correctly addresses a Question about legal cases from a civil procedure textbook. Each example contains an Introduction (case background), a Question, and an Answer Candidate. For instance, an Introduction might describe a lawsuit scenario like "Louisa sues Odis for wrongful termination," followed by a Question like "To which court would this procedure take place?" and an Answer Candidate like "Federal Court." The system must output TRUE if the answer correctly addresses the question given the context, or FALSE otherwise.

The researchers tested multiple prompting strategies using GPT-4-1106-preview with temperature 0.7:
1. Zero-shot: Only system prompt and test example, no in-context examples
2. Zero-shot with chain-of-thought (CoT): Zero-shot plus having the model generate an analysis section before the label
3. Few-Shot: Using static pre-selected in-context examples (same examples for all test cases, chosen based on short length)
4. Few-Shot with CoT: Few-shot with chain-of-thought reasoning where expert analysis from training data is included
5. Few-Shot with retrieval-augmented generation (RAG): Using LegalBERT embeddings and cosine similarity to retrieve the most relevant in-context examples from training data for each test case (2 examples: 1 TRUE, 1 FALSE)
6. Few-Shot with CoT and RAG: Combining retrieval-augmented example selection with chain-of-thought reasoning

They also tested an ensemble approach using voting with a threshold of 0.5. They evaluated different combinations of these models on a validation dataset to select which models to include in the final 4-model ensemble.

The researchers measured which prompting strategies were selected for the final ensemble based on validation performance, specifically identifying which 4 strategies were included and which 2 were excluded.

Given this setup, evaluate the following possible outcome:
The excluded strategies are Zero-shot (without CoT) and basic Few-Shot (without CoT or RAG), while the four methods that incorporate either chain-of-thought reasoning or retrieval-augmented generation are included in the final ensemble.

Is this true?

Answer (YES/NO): NO